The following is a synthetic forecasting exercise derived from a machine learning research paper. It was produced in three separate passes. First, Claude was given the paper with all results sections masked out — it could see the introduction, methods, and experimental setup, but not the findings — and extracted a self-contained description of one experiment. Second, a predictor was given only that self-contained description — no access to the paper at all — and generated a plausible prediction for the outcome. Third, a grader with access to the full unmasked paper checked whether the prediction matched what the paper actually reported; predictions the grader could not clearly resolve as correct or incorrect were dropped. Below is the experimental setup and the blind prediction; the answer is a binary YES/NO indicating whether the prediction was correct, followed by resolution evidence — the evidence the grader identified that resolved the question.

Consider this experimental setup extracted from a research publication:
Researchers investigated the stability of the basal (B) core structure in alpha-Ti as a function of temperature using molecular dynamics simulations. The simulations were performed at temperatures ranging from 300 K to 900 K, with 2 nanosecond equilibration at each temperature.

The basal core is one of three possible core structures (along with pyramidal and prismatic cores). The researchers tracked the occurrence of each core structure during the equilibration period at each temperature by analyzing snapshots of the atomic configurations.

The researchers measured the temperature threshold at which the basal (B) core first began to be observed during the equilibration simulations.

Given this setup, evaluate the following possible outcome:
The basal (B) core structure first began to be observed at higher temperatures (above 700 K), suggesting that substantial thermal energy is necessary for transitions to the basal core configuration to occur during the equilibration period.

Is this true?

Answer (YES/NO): NO